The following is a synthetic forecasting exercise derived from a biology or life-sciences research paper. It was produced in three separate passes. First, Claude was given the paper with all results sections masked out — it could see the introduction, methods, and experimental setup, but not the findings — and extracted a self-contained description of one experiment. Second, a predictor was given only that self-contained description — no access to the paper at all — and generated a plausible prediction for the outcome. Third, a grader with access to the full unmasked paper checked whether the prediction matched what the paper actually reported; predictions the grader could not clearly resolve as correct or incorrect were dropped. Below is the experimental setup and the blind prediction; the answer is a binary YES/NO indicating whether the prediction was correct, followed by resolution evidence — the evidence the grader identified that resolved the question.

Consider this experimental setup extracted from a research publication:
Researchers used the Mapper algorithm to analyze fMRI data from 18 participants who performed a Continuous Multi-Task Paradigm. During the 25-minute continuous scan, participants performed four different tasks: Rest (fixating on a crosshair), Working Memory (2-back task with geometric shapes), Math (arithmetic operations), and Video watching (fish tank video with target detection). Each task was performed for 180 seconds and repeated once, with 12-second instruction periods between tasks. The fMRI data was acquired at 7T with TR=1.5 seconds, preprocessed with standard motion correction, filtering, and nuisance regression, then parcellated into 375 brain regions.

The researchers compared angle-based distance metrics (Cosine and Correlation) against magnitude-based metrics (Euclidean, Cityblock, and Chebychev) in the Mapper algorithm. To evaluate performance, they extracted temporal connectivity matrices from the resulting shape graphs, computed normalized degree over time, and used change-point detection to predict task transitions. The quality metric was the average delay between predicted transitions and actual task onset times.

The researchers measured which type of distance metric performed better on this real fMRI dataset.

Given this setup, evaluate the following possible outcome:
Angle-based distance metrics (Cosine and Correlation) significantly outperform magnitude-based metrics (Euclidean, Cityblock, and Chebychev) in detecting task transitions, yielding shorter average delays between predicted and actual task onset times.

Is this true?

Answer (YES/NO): NO